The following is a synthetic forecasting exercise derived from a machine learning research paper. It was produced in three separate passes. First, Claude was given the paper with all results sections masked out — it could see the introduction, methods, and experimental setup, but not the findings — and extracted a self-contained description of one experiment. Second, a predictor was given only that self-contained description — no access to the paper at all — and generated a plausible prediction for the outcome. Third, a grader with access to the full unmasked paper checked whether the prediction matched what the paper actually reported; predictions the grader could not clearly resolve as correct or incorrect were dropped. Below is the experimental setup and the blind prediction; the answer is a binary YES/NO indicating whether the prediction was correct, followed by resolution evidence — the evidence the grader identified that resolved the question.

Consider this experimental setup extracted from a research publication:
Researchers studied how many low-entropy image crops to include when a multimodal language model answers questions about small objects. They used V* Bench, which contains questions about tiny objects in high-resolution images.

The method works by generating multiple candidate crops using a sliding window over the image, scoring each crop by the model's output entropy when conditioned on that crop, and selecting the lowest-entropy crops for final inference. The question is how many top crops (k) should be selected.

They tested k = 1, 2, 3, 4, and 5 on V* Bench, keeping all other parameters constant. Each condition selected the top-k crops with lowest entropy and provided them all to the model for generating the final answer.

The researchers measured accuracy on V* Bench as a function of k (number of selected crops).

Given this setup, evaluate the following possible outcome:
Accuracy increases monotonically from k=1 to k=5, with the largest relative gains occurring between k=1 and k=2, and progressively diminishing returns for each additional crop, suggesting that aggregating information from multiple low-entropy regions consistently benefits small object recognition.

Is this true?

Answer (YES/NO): NO